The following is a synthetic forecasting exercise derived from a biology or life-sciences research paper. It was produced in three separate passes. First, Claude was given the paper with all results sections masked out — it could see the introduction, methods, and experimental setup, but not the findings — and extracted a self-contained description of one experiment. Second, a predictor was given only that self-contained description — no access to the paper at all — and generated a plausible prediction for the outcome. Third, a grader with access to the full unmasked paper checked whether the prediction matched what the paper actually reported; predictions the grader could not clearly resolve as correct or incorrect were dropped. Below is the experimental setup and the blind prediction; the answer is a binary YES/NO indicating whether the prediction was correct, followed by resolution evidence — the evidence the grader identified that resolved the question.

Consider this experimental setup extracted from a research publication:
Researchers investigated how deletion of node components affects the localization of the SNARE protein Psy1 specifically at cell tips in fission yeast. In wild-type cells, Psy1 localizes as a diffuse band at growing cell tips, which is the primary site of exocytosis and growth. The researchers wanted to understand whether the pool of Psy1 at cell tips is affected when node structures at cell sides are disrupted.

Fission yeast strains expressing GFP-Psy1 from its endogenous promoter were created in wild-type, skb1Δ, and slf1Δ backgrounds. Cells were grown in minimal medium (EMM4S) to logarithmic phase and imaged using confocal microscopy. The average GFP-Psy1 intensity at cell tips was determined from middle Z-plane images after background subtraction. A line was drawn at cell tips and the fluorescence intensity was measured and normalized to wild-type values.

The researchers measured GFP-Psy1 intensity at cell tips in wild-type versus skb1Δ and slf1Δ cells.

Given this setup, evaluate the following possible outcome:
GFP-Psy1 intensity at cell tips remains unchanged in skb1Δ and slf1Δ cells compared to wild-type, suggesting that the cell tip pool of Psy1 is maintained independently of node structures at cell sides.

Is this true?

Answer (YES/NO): NO